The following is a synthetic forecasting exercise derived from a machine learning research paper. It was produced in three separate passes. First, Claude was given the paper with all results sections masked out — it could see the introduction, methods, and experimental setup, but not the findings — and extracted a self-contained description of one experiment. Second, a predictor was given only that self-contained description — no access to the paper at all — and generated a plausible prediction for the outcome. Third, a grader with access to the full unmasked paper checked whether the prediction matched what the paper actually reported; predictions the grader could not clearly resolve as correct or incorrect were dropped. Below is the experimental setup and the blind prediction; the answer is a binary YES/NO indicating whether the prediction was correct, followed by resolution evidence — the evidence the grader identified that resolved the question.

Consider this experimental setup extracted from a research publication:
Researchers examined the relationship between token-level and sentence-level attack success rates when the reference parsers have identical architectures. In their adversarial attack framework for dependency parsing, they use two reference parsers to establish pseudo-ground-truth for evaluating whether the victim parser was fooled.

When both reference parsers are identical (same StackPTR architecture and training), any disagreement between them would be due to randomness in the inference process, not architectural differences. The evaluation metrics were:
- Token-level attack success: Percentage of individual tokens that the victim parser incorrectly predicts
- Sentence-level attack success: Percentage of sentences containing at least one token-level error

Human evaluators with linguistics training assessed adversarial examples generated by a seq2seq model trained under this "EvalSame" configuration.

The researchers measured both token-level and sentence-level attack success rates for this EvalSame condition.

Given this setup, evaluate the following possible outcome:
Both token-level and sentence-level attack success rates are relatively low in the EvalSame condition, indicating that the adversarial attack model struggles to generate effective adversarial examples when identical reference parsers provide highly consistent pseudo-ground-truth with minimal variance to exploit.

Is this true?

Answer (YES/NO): NO